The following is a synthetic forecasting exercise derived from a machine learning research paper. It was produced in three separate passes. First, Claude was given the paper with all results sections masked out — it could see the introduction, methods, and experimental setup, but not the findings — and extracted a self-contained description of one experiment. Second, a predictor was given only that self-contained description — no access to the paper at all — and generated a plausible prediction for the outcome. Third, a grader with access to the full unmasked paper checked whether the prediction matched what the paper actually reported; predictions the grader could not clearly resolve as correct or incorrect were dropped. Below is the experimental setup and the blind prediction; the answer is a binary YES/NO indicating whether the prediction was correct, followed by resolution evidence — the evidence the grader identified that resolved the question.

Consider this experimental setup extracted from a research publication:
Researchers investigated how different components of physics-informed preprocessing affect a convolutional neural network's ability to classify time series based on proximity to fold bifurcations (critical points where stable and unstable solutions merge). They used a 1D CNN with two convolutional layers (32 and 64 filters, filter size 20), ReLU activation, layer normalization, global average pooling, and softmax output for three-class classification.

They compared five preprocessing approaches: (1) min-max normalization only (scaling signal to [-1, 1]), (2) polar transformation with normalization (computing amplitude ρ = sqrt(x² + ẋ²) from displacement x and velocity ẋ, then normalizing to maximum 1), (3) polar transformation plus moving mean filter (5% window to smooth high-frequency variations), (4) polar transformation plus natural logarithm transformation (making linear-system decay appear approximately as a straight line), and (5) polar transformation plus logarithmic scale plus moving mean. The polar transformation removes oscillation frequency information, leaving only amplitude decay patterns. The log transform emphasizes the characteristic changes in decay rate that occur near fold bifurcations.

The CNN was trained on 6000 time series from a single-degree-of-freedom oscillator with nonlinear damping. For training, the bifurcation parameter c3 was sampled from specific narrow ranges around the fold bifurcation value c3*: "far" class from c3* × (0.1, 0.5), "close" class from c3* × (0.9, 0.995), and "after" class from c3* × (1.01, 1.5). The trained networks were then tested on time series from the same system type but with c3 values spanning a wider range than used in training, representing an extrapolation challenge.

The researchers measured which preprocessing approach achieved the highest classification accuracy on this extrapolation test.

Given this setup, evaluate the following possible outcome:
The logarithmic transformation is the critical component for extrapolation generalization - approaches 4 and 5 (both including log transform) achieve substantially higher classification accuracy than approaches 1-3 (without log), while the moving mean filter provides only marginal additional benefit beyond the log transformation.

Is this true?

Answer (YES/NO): NO